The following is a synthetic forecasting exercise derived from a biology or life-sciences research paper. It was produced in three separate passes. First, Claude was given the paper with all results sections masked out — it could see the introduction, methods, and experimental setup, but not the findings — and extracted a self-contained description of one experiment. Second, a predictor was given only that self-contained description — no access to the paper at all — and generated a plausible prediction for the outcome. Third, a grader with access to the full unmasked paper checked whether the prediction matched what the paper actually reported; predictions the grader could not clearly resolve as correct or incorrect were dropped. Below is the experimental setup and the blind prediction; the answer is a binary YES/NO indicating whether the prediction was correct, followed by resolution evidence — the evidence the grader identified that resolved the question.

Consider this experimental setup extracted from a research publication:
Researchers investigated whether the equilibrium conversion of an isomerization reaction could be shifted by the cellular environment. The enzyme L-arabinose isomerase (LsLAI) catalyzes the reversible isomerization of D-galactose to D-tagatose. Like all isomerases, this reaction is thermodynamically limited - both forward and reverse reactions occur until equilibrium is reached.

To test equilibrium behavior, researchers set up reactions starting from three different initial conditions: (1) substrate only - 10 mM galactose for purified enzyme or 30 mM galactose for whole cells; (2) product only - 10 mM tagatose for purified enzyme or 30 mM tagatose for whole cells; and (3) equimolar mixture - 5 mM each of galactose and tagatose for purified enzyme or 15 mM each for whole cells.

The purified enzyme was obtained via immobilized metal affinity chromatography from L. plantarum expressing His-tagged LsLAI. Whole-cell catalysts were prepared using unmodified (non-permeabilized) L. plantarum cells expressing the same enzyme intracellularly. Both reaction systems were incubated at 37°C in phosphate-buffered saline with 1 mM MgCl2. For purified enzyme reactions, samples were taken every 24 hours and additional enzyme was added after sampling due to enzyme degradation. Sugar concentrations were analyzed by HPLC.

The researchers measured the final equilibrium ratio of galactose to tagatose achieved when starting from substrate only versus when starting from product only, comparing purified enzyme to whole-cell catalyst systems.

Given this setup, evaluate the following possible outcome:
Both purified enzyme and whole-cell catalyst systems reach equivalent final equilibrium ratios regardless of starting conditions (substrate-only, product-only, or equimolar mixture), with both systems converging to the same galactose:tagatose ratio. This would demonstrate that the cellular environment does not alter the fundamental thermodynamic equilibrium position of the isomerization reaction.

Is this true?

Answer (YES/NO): NO